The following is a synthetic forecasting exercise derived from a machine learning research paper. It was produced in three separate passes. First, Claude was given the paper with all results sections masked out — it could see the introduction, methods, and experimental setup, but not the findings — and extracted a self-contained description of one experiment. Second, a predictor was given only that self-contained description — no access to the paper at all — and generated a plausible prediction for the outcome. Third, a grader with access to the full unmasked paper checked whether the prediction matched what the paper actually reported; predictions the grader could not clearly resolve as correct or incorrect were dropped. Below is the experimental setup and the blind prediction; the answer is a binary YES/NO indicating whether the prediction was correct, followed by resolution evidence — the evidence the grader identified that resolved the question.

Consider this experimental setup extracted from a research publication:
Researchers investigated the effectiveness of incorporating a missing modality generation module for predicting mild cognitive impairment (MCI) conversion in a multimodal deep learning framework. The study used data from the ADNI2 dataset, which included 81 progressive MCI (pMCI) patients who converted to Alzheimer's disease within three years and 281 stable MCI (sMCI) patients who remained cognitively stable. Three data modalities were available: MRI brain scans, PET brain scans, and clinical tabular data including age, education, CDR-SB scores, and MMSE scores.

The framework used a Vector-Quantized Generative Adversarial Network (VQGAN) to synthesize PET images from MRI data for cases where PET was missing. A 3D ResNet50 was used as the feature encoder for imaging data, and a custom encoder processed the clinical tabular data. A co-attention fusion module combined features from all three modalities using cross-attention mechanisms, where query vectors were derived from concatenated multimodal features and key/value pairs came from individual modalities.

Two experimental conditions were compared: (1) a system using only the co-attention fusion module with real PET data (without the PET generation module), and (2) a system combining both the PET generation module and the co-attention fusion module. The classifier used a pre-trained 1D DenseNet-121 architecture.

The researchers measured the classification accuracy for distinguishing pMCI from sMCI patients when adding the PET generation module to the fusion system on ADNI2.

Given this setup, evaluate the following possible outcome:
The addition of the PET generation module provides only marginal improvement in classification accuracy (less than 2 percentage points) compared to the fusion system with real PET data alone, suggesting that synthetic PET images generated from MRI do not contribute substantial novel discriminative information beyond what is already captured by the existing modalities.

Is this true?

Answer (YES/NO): NO